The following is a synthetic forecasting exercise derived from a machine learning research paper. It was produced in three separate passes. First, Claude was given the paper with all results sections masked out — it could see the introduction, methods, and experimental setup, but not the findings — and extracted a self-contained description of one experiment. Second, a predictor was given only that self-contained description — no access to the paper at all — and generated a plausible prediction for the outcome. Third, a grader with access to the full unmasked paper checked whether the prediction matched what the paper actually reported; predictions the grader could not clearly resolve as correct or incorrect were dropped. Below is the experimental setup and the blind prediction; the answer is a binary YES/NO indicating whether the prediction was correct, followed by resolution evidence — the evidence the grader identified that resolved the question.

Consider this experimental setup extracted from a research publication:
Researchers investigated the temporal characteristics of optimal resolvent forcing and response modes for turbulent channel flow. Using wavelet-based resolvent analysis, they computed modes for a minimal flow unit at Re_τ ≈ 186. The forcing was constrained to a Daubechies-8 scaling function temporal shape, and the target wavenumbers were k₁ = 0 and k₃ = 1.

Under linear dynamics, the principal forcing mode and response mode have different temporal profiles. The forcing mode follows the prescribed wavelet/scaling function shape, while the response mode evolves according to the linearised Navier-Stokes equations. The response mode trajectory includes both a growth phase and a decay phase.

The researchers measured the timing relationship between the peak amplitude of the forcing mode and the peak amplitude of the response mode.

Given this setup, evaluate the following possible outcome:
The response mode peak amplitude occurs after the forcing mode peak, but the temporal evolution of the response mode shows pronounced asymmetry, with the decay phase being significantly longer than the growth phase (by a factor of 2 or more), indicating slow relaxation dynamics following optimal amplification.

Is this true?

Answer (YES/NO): YES